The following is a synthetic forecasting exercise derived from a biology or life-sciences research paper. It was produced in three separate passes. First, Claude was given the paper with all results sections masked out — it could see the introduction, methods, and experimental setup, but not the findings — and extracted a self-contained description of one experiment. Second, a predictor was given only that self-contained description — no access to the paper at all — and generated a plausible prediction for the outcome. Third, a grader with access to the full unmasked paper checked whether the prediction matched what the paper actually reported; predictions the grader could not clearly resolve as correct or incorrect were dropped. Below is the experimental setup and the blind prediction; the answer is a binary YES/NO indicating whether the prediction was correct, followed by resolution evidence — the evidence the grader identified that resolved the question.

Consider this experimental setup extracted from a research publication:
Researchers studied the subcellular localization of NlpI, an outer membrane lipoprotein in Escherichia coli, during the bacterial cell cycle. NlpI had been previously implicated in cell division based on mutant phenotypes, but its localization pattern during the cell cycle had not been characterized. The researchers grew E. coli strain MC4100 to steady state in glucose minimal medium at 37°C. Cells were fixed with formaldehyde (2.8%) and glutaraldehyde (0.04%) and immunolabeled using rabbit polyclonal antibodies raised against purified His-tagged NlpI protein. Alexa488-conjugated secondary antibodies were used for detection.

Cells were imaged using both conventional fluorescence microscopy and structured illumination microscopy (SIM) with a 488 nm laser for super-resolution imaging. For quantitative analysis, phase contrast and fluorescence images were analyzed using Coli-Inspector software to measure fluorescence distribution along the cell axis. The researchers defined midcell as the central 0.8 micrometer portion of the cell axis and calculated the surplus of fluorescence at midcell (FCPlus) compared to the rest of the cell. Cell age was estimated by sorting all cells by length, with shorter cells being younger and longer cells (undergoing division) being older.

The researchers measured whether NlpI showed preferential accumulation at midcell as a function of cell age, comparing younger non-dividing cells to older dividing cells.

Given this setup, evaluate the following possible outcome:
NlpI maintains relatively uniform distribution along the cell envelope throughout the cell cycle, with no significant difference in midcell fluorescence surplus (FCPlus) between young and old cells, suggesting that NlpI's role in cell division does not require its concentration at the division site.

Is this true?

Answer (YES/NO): YES